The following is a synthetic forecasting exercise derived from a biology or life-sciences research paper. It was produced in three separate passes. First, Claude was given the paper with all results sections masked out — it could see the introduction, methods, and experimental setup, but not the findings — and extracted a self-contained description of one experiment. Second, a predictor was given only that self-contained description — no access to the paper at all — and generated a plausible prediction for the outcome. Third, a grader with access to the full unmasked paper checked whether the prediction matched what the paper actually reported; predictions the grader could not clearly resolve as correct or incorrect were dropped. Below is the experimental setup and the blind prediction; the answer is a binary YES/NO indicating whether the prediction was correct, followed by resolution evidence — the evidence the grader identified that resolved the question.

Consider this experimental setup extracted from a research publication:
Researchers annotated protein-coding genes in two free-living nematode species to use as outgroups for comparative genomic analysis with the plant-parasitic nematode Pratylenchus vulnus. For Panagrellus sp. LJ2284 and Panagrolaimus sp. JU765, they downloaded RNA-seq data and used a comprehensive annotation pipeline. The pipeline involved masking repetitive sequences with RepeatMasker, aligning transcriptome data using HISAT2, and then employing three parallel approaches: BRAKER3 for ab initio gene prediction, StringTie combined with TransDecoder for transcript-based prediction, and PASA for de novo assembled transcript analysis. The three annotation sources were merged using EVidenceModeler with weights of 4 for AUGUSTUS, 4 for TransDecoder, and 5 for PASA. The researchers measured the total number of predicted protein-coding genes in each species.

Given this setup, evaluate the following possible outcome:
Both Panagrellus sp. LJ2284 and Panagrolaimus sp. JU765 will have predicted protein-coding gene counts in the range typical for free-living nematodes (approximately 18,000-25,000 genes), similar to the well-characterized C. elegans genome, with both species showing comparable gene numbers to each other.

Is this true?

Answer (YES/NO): NO